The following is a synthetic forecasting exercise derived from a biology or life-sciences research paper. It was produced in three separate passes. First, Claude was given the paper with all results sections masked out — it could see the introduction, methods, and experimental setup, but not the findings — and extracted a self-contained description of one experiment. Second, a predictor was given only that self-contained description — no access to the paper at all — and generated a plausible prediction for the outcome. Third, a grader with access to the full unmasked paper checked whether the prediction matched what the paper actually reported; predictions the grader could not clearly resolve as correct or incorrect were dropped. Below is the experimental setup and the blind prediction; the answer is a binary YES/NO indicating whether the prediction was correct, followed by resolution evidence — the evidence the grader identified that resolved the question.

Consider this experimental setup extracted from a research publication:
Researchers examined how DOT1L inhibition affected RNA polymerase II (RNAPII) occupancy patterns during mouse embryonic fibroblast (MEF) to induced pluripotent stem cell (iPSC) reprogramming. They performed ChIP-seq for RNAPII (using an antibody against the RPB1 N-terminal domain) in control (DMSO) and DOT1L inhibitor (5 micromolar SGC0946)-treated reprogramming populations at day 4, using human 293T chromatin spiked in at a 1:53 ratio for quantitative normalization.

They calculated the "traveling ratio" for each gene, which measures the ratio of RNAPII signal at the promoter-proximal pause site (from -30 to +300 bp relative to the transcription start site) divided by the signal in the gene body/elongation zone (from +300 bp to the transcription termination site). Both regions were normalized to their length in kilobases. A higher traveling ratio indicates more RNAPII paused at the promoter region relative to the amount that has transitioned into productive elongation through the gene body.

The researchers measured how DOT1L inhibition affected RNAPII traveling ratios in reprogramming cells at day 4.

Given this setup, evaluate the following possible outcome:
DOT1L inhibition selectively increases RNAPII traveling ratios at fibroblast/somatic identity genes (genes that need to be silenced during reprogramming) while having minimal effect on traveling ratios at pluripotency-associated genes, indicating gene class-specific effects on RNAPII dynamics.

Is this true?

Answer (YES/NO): NO